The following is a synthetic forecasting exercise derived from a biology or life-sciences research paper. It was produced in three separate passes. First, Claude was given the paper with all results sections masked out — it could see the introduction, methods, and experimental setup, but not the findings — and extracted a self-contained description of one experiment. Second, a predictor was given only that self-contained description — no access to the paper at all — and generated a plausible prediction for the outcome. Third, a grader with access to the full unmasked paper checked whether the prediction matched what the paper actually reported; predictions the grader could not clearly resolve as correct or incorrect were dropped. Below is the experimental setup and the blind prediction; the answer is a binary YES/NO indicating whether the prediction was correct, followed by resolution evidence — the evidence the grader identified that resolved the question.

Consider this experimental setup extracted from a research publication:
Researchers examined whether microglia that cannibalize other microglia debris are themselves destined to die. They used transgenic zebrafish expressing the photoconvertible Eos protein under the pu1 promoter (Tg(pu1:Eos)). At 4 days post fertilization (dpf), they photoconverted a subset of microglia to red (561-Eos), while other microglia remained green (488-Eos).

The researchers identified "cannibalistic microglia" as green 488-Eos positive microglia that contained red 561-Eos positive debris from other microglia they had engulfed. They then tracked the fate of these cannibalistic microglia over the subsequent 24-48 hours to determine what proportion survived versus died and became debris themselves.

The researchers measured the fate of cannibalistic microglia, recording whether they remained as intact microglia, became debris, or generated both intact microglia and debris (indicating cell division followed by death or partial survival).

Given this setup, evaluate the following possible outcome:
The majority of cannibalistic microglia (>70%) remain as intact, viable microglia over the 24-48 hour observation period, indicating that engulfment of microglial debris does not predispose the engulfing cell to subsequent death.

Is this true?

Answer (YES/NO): NO